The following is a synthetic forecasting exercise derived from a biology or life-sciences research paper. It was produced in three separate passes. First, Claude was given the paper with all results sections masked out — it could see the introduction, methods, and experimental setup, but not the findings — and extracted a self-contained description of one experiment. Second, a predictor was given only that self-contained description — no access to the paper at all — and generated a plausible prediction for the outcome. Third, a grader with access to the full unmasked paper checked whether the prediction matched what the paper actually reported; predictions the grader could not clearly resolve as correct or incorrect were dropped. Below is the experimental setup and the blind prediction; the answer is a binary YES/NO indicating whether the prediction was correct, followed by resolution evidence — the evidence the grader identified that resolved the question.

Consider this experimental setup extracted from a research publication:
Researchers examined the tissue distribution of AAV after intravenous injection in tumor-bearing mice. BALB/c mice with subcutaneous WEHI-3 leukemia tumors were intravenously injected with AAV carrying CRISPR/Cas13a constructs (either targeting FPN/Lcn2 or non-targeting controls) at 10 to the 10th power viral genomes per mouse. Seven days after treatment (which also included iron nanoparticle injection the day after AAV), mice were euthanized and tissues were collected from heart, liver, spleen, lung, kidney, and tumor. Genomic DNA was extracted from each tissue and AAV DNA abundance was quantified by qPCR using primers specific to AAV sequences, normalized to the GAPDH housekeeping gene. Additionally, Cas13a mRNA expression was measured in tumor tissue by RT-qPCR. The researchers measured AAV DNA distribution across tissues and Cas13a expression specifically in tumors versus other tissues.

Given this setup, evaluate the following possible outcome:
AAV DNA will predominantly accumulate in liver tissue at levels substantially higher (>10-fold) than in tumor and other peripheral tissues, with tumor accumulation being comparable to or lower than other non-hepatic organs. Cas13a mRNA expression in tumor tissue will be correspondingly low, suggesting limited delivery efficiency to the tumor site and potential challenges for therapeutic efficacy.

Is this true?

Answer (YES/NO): NO